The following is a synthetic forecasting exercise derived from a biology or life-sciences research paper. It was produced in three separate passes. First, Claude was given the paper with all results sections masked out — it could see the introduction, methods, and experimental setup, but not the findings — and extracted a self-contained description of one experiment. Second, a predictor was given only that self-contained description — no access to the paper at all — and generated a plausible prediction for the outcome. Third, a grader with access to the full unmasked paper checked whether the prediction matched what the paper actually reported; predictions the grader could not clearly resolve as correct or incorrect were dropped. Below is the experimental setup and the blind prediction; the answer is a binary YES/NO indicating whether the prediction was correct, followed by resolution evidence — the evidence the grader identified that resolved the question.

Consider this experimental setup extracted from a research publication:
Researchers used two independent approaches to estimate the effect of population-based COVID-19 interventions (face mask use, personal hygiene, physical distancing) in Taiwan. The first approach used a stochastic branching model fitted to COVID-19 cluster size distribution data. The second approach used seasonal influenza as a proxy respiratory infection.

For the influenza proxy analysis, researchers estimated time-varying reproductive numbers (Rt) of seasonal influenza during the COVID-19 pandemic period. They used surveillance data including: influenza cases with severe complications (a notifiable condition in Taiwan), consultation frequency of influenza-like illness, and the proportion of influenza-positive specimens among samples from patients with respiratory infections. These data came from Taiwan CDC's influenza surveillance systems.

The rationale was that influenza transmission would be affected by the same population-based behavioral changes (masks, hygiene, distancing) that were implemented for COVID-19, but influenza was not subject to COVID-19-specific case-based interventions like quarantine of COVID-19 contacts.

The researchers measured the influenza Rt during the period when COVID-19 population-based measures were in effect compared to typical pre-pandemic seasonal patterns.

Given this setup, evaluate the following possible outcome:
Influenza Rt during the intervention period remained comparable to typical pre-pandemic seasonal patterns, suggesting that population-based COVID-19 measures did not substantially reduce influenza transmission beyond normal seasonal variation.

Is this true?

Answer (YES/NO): NO